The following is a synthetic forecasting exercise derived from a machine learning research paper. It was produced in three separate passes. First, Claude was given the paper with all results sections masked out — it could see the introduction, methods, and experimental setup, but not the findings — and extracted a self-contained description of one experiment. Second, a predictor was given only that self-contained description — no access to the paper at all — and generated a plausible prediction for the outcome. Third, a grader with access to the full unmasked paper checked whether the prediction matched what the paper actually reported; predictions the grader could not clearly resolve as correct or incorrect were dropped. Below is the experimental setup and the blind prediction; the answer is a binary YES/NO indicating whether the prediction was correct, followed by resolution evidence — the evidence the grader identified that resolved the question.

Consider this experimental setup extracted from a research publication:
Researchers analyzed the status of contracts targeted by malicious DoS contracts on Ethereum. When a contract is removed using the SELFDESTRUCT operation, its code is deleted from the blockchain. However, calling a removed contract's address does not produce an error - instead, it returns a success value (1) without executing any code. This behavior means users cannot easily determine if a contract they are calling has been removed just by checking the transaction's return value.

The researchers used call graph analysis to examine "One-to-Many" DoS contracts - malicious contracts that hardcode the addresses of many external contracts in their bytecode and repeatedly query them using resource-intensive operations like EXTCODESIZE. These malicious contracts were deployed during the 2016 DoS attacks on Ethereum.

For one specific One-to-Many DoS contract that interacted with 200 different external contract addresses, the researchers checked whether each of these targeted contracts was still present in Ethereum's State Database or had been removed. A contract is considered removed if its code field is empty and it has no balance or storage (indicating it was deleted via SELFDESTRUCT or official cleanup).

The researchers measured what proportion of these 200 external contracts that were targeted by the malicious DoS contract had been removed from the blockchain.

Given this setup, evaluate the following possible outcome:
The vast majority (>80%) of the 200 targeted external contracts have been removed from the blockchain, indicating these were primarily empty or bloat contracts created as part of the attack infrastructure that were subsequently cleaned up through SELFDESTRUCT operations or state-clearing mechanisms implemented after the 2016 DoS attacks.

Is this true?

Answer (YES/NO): YES